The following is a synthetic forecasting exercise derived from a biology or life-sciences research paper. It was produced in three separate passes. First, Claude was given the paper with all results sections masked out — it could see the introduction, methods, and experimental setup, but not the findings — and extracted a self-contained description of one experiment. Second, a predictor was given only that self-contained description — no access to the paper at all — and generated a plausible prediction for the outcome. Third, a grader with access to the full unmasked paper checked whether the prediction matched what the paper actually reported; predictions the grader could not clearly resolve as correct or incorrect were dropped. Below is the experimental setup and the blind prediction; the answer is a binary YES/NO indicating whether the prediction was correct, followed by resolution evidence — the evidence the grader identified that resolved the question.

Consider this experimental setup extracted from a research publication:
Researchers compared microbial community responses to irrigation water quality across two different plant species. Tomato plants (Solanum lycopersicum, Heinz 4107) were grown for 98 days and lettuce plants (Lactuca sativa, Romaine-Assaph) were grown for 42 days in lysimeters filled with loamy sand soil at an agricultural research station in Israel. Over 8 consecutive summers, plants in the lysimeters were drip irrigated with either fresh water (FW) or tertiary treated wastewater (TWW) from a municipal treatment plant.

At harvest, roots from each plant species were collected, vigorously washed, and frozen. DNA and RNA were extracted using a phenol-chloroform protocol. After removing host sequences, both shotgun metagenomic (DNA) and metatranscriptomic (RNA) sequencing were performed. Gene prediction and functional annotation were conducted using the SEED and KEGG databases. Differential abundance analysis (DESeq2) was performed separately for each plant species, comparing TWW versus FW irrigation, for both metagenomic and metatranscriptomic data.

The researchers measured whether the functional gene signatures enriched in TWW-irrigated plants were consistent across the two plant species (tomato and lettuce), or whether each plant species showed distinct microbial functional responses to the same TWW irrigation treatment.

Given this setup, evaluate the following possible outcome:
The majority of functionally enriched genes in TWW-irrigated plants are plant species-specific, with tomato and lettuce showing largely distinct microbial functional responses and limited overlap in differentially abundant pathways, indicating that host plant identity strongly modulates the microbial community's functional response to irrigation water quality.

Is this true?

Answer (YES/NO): NO